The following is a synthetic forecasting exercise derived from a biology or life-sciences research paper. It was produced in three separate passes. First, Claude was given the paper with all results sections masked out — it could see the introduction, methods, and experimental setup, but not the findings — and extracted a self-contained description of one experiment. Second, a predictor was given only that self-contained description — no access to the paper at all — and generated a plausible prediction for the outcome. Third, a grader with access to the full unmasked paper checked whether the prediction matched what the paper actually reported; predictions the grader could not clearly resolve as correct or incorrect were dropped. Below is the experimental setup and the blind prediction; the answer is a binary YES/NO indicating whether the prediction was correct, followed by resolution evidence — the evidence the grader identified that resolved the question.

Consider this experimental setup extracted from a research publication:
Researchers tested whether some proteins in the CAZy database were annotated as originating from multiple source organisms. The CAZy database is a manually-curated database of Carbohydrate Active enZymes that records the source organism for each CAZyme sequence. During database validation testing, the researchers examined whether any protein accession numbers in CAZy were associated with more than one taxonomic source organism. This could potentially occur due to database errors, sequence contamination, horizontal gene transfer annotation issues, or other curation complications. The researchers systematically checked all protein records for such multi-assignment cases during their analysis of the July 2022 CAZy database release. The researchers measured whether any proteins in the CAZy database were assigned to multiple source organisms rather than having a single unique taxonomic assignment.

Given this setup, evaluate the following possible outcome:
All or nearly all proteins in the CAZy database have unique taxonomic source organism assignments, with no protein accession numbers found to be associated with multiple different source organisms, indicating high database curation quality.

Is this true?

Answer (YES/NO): NO